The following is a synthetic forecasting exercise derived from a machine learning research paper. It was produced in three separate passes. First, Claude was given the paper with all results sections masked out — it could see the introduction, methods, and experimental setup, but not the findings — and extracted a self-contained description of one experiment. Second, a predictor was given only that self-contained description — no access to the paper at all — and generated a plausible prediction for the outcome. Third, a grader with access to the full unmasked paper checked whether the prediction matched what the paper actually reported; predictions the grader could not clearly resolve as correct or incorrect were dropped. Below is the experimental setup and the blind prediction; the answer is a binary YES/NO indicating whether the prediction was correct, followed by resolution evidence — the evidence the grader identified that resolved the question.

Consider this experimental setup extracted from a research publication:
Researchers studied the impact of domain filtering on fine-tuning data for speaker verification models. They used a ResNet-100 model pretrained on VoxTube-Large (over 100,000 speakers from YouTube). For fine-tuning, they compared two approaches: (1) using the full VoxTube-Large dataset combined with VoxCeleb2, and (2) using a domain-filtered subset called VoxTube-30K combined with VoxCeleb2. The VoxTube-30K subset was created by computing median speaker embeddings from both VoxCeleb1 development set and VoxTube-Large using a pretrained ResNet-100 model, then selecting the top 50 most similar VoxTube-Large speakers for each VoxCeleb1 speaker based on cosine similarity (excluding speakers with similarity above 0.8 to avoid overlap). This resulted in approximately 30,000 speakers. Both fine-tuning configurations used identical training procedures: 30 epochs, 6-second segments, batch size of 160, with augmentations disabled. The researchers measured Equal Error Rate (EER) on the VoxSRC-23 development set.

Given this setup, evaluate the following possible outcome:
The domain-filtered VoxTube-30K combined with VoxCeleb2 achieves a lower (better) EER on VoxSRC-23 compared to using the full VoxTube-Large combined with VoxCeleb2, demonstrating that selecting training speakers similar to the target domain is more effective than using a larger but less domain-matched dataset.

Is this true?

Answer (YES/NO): YES